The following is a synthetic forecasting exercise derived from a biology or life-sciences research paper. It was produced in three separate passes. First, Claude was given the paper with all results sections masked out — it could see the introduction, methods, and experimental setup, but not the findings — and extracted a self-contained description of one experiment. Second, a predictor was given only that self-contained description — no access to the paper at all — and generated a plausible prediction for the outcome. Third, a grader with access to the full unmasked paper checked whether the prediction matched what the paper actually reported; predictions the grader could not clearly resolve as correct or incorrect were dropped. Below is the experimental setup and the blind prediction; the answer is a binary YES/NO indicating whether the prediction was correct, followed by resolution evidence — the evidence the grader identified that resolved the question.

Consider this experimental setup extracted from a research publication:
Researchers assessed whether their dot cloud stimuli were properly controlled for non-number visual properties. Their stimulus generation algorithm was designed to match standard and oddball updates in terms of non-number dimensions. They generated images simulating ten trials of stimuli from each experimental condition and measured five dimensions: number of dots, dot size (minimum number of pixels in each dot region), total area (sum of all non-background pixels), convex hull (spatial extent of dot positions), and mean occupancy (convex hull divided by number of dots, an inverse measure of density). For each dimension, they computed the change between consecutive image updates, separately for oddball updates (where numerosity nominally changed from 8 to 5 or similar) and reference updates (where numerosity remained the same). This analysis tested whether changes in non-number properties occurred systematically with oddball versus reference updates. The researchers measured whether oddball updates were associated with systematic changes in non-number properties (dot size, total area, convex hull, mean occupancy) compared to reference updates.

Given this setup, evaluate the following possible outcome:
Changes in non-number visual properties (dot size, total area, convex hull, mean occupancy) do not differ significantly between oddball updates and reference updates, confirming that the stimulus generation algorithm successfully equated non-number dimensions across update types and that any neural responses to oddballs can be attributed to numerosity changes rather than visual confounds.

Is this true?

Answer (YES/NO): YES